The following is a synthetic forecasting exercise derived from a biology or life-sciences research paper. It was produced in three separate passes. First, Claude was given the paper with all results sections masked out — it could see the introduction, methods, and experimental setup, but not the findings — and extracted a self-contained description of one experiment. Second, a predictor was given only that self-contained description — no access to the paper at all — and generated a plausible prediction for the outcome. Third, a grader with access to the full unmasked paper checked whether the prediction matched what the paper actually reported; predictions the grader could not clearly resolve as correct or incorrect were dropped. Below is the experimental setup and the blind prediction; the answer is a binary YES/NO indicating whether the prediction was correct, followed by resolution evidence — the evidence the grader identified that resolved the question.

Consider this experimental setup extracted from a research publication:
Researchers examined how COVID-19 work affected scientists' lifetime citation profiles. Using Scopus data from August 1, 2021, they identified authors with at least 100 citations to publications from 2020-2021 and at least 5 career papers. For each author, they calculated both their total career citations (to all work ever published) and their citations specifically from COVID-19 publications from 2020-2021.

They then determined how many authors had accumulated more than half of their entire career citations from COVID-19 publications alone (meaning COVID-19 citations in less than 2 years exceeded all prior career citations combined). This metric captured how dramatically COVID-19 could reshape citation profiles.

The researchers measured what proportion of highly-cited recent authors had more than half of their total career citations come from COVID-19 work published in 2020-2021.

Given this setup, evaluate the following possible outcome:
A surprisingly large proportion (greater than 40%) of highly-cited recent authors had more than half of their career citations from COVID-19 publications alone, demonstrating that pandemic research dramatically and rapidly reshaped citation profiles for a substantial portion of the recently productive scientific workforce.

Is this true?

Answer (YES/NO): NO